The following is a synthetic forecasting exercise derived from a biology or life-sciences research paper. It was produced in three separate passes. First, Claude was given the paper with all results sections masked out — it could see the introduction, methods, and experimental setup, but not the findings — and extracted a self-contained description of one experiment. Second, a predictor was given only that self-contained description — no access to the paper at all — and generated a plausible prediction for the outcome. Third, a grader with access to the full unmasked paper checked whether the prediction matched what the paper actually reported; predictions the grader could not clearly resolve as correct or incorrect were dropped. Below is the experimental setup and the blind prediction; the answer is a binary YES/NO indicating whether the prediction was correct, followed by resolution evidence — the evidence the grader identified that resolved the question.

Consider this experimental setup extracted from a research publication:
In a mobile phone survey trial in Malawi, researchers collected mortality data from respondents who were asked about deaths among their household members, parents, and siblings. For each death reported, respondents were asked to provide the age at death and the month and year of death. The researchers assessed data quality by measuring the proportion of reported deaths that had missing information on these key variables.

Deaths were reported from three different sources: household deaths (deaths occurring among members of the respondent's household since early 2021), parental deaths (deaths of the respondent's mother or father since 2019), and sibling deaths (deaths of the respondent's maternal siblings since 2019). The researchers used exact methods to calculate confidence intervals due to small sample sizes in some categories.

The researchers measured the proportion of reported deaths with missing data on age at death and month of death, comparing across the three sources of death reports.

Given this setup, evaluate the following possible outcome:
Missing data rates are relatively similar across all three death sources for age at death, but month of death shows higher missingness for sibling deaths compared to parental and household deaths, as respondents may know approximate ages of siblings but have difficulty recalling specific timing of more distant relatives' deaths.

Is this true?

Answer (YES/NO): NO